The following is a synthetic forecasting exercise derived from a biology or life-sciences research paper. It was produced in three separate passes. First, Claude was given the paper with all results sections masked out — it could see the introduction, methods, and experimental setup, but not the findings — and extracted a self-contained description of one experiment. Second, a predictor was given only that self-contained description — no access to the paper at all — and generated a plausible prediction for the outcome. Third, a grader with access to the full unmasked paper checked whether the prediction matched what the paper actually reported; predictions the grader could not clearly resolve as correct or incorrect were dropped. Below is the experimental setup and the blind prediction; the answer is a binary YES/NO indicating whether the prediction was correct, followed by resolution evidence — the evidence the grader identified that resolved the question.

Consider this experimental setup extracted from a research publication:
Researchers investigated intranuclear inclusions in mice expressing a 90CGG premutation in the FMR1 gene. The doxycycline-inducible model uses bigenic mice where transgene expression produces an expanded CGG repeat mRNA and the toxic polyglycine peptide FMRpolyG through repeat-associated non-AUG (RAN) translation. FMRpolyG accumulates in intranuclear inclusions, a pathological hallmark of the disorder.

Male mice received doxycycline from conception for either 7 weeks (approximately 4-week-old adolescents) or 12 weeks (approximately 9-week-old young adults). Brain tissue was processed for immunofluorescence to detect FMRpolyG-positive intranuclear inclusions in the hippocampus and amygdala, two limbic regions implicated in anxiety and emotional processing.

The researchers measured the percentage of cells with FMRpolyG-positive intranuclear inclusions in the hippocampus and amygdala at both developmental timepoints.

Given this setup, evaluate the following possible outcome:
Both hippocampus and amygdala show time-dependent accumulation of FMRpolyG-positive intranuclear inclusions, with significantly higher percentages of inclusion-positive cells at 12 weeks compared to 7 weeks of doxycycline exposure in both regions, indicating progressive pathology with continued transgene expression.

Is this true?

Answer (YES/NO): YES